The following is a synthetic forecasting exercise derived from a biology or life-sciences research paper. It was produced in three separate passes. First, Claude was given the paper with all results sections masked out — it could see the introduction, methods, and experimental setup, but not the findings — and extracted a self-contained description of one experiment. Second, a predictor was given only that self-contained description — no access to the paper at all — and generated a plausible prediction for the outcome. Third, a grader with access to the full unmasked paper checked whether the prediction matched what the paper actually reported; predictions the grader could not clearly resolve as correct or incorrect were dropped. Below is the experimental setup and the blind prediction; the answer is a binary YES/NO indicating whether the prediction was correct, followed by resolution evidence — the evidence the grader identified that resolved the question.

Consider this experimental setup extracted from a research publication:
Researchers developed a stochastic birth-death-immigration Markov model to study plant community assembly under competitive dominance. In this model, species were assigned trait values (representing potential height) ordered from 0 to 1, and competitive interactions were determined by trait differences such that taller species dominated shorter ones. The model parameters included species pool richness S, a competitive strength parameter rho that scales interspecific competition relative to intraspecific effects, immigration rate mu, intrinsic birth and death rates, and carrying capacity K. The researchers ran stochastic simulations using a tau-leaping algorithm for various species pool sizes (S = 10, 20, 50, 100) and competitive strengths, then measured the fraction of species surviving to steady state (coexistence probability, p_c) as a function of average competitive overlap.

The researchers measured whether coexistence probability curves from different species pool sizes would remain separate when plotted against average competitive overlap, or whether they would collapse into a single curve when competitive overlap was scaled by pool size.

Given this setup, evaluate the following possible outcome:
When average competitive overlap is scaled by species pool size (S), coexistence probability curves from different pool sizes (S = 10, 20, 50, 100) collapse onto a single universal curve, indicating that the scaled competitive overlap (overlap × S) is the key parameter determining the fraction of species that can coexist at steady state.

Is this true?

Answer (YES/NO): YES